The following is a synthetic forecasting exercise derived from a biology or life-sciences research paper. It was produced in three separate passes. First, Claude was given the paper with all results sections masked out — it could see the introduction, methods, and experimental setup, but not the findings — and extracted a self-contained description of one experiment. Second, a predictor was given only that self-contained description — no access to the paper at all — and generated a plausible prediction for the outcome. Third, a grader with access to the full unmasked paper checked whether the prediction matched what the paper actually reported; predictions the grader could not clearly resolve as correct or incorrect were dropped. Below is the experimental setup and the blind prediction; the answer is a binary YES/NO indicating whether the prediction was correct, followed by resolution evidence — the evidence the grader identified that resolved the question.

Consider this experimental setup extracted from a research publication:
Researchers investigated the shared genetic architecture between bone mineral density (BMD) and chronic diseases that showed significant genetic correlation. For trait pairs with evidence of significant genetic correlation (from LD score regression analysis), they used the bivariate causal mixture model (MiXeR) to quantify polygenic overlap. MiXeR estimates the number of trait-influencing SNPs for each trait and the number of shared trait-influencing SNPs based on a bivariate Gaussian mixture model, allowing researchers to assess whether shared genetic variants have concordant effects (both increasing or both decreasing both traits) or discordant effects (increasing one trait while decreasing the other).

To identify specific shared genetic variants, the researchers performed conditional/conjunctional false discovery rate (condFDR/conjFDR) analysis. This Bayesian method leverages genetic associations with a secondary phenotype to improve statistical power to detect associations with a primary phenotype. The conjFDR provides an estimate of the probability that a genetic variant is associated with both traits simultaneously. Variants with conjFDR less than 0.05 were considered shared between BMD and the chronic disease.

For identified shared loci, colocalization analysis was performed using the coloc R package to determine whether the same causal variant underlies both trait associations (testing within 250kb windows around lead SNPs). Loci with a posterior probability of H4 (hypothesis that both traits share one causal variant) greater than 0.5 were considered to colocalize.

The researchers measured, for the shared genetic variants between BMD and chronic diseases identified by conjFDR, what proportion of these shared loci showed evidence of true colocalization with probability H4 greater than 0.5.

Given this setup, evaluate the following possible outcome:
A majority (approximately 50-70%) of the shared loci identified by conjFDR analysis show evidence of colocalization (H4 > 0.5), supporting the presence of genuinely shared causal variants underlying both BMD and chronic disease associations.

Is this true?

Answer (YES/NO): NO